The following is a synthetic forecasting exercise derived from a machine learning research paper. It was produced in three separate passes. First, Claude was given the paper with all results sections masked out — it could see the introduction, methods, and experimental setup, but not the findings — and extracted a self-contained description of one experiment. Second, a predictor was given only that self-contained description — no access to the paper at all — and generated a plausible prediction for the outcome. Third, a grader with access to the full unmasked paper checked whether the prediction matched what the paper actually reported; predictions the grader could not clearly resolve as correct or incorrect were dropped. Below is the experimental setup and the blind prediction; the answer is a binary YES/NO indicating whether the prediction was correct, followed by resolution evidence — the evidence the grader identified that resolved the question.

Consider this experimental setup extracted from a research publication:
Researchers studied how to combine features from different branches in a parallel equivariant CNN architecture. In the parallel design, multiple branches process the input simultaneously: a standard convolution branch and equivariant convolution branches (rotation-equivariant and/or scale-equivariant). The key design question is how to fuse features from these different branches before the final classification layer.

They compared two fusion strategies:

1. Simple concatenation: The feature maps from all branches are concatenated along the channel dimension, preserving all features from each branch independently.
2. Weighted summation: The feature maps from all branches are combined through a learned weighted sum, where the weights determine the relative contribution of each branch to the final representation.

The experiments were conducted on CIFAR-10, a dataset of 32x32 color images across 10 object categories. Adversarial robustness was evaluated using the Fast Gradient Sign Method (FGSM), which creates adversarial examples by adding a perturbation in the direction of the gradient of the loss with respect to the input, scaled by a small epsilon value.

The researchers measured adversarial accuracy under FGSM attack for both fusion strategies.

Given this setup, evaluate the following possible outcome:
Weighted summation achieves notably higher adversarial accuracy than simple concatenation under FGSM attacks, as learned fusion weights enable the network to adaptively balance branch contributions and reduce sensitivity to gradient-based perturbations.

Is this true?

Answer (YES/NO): NO